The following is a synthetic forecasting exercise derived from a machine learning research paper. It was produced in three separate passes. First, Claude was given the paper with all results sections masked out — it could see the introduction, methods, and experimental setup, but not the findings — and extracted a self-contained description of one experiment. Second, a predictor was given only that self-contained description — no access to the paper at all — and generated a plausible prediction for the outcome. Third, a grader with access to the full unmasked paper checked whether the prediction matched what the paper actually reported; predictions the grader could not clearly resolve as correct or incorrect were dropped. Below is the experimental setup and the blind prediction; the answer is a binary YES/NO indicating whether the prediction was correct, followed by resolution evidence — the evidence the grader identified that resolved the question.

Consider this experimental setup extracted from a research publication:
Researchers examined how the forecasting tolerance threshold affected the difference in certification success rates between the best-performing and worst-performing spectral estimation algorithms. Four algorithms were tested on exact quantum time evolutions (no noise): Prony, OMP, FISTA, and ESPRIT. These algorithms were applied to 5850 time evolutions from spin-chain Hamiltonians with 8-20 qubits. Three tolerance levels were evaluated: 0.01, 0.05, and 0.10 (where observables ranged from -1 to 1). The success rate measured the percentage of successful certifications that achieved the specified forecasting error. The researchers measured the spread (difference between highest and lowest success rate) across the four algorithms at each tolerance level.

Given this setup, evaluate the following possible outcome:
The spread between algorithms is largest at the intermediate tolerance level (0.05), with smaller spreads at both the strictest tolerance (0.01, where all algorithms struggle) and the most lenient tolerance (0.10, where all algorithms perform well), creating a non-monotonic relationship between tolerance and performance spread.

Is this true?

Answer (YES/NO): NO